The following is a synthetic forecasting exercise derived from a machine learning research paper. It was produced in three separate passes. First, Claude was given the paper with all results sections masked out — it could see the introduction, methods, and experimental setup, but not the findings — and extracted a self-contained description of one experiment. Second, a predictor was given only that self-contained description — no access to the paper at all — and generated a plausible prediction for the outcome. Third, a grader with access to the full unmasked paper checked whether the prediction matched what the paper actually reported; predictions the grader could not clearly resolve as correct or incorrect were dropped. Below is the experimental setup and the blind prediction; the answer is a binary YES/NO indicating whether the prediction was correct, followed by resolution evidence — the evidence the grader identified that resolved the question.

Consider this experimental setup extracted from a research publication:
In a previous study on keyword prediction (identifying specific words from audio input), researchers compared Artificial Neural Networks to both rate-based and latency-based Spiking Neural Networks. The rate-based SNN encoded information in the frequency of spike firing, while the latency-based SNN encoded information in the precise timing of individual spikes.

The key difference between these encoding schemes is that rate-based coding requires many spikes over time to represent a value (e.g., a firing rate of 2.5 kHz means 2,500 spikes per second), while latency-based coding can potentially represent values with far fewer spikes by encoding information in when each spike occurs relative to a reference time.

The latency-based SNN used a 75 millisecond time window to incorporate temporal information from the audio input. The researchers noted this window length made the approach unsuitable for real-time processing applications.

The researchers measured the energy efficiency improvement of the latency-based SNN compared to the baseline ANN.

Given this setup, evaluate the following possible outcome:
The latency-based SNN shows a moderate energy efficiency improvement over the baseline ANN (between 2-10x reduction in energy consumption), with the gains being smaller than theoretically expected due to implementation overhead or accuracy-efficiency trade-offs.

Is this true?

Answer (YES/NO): NO